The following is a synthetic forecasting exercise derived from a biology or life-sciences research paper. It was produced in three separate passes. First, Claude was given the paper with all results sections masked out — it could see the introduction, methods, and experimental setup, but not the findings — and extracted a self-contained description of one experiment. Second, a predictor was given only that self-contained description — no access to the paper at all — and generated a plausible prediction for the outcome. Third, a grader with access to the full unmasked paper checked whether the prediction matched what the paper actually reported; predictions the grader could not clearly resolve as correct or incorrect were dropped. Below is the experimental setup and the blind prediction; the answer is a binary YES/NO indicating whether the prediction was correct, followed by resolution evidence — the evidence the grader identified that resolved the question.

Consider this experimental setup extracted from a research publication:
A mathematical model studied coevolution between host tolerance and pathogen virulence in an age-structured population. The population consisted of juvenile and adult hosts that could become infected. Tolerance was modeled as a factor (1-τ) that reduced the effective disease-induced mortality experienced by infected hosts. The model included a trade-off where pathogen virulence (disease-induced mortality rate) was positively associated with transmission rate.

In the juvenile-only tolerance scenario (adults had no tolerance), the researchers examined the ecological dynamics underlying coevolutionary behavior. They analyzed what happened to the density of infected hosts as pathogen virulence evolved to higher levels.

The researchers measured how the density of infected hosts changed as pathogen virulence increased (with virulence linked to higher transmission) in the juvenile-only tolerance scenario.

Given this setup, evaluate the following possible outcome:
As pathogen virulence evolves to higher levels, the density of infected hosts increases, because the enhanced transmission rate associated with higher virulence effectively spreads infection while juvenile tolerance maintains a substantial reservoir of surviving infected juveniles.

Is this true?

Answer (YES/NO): NO